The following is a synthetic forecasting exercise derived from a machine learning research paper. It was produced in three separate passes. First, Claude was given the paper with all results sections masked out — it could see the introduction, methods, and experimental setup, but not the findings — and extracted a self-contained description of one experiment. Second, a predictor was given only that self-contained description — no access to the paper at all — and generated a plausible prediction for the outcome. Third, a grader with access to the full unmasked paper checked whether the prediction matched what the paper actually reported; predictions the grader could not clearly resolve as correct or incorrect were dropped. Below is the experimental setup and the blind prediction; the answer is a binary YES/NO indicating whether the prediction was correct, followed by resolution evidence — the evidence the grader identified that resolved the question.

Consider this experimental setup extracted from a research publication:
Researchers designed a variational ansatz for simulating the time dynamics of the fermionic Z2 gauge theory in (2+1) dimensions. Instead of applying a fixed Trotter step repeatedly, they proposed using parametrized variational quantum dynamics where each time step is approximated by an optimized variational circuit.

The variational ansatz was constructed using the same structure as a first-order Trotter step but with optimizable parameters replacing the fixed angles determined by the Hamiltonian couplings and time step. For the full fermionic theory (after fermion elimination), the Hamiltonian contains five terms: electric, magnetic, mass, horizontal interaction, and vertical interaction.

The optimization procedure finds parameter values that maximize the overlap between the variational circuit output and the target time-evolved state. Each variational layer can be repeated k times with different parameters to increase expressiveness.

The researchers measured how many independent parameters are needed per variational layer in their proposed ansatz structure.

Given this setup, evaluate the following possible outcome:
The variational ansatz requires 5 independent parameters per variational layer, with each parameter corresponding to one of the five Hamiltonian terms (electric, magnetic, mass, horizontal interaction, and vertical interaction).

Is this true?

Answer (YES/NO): YES